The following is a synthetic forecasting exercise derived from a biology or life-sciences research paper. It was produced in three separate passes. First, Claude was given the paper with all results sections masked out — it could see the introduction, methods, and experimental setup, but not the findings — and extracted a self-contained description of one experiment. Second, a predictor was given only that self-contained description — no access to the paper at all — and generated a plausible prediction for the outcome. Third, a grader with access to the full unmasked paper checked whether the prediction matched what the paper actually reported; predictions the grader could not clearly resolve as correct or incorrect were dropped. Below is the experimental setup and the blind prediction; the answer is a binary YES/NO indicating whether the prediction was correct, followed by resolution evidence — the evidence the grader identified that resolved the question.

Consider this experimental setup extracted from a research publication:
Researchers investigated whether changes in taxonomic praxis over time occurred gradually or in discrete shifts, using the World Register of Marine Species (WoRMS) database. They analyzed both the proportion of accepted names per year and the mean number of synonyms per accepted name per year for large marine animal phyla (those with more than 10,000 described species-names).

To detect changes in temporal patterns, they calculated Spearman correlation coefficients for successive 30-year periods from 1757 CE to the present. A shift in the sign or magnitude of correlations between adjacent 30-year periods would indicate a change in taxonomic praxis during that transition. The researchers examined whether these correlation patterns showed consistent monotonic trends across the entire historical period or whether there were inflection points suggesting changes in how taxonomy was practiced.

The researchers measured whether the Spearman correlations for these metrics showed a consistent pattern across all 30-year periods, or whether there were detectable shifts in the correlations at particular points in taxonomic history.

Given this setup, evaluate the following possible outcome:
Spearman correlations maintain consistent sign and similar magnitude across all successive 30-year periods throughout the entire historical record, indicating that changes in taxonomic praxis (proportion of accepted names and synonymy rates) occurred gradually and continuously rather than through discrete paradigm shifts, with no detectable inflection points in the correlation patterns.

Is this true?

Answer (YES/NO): NO